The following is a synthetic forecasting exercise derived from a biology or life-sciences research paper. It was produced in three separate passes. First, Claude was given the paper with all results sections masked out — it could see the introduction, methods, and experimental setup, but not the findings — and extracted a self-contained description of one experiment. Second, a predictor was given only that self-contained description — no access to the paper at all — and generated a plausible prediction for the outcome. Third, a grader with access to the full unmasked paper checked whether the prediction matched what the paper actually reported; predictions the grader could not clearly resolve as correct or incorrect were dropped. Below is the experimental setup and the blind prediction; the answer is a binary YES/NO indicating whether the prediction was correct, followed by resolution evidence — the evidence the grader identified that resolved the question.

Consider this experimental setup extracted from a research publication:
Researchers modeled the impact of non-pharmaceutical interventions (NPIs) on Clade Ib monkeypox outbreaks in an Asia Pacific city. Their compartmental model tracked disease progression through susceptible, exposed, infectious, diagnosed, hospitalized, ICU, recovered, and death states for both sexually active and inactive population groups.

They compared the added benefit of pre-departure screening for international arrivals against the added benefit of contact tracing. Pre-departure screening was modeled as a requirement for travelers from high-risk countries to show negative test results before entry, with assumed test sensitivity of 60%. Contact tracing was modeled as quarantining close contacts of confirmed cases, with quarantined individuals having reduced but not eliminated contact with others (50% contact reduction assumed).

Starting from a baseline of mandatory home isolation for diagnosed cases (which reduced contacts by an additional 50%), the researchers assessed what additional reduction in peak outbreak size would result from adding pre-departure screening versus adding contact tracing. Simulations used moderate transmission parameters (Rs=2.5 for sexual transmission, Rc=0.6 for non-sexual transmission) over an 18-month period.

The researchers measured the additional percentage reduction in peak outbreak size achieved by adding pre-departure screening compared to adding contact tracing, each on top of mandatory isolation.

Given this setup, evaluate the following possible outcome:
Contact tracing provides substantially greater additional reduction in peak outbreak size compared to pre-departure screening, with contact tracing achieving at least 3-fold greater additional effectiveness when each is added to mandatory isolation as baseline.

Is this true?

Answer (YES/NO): YES